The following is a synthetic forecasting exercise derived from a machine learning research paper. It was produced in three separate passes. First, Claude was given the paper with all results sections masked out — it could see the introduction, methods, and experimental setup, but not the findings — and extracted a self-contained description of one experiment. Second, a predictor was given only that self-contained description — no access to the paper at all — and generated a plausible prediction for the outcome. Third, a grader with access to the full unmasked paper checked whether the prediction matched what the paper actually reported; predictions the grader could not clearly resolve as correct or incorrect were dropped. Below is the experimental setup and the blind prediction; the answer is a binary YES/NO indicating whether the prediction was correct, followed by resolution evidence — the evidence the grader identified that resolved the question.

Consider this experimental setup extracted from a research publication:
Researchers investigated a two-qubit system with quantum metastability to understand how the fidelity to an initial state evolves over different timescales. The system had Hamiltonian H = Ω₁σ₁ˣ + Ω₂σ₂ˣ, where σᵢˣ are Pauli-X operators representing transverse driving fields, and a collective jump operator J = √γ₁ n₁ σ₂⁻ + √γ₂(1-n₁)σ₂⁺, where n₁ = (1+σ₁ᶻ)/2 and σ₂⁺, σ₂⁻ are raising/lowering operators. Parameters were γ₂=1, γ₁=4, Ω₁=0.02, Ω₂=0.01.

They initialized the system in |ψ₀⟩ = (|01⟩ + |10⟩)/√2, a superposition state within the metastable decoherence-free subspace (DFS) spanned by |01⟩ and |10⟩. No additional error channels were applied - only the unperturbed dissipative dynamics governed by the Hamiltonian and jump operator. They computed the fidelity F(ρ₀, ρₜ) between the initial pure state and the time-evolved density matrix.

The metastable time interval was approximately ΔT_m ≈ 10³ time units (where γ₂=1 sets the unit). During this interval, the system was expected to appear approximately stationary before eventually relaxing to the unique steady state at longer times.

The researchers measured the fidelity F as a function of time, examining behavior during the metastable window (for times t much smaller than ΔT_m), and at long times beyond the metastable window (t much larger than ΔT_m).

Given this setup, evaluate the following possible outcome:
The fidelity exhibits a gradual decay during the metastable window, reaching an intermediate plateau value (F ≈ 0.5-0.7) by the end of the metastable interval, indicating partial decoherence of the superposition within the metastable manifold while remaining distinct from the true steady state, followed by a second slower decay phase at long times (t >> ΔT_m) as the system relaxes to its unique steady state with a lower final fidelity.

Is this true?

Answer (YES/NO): NO